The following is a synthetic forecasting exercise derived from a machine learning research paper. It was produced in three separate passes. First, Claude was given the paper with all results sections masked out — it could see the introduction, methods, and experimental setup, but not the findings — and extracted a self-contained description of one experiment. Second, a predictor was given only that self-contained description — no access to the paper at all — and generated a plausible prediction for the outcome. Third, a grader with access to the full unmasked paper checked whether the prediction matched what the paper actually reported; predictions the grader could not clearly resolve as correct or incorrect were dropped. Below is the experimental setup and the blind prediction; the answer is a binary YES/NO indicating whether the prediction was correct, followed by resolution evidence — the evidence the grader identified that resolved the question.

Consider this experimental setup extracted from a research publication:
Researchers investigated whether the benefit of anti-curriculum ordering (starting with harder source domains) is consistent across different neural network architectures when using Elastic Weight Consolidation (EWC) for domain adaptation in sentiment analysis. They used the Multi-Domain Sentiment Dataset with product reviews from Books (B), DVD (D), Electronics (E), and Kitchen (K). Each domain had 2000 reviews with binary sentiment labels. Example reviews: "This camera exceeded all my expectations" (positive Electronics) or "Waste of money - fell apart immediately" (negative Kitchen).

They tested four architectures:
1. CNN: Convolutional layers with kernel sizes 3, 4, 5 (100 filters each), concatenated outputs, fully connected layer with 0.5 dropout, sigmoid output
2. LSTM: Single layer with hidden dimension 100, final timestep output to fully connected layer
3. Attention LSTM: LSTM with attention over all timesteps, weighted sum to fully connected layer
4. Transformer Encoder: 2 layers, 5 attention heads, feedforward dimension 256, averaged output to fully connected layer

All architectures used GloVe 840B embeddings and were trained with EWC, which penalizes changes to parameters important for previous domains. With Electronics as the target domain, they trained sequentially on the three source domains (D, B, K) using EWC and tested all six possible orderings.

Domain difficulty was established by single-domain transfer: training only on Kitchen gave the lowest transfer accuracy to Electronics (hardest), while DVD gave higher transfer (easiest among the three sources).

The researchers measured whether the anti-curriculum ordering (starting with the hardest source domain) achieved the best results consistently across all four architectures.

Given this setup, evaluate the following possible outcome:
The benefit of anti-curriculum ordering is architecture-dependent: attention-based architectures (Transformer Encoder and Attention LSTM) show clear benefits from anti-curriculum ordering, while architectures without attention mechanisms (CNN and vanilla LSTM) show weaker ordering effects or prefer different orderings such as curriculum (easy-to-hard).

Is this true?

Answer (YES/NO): NO